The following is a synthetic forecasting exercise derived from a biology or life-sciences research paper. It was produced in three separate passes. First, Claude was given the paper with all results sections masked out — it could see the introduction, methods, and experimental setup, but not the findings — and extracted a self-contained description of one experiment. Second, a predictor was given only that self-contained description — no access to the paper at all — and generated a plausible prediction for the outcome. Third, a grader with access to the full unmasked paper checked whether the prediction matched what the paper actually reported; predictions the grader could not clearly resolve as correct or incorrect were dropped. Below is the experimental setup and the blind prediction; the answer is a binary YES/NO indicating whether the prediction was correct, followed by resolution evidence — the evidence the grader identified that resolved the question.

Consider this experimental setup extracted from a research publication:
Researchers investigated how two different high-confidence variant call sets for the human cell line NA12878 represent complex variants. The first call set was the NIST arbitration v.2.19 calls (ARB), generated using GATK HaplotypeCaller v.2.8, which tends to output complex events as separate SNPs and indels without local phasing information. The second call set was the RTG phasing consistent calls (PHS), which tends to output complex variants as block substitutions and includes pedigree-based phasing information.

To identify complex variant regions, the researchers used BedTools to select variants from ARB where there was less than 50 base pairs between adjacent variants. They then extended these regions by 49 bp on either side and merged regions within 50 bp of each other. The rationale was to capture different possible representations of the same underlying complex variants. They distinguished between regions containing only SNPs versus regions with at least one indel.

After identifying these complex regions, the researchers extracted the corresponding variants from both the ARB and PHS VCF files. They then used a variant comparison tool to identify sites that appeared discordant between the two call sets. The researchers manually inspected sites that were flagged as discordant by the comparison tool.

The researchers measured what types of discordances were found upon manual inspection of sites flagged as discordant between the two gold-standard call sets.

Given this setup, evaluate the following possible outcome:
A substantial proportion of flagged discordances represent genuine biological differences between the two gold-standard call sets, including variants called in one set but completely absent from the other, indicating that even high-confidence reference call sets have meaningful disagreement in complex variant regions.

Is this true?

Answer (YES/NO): YES